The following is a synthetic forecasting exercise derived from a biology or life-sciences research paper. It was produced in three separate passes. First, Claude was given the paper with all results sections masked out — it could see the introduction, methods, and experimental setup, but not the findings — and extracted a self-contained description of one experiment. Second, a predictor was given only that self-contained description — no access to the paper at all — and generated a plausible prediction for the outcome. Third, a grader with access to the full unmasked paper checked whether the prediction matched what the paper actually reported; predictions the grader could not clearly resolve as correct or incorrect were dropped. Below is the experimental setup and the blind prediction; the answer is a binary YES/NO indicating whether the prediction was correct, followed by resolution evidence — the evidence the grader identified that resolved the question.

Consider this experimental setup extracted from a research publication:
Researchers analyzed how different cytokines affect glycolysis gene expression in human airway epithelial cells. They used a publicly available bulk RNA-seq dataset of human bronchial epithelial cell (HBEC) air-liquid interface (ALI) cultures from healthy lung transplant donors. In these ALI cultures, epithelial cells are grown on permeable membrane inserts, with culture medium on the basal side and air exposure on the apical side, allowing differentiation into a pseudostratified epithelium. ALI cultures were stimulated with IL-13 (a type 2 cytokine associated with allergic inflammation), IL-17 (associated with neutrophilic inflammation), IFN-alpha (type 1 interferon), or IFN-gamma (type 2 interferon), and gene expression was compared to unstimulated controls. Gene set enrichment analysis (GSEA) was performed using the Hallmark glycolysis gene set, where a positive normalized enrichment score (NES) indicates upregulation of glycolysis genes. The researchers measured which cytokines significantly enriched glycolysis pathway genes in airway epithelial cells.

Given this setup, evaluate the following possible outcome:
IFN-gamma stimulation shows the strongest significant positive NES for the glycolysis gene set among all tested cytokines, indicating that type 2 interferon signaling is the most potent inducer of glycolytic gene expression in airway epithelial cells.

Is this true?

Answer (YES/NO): NO